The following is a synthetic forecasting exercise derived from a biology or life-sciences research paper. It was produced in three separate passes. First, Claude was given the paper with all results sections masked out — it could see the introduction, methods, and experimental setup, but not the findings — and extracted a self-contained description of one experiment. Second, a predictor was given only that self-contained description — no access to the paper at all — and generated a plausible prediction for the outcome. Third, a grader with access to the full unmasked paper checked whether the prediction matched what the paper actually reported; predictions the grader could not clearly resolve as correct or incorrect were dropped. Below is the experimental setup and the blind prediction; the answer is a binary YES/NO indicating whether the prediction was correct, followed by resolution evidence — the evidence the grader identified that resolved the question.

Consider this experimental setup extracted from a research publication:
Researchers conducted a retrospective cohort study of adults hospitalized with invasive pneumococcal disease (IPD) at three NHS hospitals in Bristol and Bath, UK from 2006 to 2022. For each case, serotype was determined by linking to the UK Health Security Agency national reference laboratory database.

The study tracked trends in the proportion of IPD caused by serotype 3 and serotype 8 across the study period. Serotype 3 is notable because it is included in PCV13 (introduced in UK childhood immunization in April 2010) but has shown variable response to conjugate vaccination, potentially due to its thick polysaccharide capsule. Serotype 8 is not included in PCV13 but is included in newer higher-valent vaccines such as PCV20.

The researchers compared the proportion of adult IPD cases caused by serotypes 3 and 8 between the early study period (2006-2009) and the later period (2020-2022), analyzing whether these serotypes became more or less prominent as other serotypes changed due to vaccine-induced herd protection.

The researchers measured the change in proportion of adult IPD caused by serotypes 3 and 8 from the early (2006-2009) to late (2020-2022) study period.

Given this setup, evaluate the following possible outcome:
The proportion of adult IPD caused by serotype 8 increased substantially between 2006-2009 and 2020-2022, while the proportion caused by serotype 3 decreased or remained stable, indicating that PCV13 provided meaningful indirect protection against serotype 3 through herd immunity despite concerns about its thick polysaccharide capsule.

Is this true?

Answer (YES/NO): NO